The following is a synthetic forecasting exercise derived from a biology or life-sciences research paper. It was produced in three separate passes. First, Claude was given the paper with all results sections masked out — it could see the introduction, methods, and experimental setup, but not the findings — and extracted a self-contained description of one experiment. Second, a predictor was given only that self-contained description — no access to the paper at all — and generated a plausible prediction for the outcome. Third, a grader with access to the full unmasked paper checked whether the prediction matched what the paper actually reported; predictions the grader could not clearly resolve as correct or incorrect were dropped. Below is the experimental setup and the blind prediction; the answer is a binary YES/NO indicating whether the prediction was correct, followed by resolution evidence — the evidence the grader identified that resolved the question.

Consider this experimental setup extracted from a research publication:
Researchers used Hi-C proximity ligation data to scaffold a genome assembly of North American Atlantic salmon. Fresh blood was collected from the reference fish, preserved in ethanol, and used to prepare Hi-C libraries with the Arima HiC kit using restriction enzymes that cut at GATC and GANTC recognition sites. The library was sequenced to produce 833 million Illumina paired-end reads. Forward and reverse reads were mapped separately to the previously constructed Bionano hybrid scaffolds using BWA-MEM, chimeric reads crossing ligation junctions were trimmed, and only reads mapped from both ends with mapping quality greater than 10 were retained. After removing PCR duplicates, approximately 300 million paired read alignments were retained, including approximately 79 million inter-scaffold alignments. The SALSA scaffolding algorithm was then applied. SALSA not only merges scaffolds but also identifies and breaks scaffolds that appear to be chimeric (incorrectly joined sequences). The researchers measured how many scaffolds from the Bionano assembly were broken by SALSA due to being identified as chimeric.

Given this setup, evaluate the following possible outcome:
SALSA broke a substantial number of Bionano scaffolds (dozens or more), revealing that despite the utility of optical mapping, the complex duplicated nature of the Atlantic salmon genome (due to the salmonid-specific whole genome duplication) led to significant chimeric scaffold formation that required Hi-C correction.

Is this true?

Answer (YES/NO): YES